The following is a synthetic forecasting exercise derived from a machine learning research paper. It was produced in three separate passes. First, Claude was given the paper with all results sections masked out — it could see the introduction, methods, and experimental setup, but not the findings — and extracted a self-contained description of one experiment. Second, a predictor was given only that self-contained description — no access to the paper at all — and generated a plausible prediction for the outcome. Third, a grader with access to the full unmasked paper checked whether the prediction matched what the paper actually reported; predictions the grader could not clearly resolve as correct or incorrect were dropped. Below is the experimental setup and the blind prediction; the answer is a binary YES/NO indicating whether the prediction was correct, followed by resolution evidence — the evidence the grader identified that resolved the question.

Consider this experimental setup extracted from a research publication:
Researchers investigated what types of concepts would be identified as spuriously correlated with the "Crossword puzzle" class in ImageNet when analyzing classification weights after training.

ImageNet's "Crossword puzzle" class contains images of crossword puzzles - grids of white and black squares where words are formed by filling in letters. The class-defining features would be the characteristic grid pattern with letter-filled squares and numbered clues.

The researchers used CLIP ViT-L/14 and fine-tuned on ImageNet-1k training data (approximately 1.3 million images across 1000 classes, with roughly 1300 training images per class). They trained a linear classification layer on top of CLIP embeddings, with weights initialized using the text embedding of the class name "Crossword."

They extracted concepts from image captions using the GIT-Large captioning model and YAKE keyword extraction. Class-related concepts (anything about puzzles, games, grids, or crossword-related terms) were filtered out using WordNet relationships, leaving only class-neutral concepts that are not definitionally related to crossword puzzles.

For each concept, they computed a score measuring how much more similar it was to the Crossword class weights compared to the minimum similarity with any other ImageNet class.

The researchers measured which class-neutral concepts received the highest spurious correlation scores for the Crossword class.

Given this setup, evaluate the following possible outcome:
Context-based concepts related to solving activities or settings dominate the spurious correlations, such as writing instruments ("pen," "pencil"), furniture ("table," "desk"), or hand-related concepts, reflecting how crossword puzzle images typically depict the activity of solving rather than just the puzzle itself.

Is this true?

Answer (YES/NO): NO